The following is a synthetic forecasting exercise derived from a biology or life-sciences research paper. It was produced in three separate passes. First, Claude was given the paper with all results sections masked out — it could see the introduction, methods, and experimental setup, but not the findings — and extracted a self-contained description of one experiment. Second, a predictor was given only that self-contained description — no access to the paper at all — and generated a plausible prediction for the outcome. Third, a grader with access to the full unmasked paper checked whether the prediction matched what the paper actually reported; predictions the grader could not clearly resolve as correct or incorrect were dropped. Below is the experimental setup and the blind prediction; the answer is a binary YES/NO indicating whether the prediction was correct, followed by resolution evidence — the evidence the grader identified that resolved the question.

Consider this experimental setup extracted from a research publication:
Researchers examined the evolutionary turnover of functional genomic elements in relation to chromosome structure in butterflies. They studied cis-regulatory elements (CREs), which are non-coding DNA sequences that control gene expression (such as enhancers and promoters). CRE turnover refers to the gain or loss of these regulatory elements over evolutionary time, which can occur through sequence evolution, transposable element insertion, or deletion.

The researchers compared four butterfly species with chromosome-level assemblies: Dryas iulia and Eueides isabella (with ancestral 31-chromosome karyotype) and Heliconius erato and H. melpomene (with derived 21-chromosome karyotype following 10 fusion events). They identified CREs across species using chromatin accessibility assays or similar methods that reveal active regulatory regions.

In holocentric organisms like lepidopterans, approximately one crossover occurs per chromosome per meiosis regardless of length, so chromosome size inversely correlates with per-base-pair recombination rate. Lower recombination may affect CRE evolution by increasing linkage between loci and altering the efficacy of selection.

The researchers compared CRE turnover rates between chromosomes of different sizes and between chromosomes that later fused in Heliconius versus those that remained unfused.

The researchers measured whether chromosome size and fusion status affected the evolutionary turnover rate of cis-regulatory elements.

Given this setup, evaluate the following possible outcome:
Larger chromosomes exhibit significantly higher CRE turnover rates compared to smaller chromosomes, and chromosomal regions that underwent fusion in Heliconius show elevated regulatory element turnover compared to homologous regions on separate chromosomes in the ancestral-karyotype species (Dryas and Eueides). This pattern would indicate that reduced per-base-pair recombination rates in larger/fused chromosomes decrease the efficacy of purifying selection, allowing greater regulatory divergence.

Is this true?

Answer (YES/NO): NO